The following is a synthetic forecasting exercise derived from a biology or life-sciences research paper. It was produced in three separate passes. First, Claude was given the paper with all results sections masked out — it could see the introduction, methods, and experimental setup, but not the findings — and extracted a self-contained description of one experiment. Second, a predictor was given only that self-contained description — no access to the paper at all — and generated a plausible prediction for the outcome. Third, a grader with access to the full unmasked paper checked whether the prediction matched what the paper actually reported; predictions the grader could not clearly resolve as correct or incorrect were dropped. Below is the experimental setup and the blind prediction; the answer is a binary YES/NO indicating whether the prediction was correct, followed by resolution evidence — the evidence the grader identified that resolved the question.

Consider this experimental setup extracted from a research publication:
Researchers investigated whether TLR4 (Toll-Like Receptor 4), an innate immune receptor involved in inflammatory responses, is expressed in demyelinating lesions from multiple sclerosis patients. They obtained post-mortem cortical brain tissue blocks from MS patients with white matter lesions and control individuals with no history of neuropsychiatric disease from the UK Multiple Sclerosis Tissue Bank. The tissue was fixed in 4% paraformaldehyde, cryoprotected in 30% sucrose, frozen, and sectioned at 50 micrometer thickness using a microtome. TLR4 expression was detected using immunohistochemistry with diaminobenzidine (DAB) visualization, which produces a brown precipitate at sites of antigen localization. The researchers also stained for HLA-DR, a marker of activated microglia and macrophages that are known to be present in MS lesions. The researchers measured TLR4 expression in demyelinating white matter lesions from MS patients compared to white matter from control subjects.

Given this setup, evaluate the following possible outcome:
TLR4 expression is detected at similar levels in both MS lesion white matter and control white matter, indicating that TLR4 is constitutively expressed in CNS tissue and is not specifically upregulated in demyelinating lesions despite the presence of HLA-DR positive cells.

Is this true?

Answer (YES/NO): NO